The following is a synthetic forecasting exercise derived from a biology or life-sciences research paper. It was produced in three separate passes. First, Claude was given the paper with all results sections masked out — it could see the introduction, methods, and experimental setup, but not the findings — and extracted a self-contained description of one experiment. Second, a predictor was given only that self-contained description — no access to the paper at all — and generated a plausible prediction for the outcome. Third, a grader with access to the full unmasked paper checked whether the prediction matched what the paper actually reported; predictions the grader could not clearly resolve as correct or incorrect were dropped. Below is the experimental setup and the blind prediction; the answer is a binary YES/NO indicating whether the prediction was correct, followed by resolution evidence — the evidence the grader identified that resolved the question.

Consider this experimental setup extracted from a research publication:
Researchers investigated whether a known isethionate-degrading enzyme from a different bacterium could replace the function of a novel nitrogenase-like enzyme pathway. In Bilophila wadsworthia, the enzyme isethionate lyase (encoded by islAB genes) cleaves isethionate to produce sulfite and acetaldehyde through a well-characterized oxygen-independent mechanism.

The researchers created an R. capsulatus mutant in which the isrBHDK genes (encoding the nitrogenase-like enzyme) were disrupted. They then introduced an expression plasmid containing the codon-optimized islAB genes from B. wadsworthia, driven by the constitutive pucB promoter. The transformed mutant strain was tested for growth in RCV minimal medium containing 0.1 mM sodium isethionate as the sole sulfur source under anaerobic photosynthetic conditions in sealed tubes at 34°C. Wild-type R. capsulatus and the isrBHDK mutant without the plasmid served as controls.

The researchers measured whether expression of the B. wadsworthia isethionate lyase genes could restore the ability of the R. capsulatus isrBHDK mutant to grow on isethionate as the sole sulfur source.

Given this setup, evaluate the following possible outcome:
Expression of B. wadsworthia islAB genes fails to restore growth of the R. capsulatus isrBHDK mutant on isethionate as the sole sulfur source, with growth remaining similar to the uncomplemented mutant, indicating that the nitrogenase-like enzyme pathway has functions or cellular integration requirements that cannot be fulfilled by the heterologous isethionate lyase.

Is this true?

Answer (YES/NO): NO